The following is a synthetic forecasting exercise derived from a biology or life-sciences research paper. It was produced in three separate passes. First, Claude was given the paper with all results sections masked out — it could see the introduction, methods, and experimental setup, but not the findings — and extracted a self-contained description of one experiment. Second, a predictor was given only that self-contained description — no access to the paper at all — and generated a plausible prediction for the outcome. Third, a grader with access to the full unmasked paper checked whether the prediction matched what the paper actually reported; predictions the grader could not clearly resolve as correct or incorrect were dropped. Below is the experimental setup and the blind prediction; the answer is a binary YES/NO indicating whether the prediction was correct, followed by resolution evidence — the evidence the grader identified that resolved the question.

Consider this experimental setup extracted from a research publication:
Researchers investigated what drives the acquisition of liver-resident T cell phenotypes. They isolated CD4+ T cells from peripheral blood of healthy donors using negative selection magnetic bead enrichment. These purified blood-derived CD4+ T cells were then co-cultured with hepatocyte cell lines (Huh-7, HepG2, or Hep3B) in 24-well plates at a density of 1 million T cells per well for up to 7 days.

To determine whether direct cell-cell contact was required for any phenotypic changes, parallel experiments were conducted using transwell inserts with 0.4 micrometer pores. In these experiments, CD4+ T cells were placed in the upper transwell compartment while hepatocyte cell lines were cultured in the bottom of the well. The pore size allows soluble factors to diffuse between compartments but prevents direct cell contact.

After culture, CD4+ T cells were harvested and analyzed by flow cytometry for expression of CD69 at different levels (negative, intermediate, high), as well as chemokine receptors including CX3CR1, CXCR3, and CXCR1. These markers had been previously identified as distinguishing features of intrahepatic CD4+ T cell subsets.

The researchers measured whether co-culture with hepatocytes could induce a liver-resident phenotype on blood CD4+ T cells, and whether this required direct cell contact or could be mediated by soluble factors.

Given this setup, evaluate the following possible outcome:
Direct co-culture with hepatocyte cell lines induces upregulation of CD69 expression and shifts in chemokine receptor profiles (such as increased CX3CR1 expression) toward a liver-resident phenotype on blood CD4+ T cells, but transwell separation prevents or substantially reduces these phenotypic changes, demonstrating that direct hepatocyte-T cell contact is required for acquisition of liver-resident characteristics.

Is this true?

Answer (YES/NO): YES